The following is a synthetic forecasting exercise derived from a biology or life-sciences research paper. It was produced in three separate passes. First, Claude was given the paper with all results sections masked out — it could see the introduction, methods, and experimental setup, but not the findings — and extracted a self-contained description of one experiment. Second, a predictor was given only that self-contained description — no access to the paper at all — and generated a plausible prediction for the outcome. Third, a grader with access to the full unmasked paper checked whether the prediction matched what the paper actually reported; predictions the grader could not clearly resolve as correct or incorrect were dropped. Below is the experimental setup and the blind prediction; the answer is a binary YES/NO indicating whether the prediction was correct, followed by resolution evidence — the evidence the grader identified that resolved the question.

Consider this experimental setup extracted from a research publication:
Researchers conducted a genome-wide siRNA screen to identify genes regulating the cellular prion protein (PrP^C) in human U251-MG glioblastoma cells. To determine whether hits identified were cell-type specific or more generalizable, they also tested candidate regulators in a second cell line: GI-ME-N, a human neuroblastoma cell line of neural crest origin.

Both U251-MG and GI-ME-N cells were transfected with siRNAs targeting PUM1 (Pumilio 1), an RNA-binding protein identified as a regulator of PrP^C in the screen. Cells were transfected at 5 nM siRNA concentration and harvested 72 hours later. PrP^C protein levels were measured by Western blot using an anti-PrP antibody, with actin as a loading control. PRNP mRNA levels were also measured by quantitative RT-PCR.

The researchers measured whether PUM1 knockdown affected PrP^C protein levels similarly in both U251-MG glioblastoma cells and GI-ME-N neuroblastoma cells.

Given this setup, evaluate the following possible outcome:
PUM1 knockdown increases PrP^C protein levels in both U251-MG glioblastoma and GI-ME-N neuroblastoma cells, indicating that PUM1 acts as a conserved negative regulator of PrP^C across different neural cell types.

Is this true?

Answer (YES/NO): YES